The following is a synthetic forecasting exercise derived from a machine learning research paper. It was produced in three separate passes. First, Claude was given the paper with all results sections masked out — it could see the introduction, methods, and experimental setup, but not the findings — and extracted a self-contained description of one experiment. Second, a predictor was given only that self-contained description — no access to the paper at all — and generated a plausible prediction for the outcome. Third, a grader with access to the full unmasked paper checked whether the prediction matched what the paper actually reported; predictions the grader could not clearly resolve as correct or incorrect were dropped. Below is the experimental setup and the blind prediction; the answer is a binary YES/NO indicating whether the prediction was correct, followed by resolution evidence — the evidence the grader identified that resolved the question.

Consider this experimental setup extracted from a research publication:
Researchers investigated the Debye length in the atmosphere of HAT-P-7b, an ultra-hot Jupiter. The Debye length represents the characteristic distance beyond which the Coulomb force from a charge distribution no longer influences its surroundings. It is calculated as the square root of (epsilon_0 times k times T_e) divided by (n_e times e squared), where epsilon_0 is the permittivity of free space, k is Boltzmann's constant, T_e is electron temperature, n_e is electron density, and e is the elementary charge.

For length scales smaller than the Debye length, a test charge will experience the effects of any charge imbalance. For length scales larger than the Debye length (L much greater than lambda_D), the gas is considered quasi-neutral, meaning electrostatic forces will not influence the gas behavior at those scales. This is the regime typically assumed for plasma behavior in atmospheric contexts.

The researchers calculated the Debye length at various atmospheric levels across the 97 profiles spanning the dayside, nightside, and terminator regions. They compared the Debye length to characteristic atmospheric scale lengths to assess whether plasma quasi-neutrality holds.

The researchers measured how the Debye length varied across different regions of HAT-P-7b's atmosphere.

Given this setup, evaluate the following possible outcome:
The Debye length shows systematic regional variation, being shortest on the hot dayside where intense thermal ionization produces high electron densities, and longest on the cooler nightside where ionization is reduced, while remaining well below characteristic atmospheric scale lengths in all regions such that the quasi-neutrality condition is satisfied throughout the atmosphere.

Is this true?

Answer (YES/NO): NO